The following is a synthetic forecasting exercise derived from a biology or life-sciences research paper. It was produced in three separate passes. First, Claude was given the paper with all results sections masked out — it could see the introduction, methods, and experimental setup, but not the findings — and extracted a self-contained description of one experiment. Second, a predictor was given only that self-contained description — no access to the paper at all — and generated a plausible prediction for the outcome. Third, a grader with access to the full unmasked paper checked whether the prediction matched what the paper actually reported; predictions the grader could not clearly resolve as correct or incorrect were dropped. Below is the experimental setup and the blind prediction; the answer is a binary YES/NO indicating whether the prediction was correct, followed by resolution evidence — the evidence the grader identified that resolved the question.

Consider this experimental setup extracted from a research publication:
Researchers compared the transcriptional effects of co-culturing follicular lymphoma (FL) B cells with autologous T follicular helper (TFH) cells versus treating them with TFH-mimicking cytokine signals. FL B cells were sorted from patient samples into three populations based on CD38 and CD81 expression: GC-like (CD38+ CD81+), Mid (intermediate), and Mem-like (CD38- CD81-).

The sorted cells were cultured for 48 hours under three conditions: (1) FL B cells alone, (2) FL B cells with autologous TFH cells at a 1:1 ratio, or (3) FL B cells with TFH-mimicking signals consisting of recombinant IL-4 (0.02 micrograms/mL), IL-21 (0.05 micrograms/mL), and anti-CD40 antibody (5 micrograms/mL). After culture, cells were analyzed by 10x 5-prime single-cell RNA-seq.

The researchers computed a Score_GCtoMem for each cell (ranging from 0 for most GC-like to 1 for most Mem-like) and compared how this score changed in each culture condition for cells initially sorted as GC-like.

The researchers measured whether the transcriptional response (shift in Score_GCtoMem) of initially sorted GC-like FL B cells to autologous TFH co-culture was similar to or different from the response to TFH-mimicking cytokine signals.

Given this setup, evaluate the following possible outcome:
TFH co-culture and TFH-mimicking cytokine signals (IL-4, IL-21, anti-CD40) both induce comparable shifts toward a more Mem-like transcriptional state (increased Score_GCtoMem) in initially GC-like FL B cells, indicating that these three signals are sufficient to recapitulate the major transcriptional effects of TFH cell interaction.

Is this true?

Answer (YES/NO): NO